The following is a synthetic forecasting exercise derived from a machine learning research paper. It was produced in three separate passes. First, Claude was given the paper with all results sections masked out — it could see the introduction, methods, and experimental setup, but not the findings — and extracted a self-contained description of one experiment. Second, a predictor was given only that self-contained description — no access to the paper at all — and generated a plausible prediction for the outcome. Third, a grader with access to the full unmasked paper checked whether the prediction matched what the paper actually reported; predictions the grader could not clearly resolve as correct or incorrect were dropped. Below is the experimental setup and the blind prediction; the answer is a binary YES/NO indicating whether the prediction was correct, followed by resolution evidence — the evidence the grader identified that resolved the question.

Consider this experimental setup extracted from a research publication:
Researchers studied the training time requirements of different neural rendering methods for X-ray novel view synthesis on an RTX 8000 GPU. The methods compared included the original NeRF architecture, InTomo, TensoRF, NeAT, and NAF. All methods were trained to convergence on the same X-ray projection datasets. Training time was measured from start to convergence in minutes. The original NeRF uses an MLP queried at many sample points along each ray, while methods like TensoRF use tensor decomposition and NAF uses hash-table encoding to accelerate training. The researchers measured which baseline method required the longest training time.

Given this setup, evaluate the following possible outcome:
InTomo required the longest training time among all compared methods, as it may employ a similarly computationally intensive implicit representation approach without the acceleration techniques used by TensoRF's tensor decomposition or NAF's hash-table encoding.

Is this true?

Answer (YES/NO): NO